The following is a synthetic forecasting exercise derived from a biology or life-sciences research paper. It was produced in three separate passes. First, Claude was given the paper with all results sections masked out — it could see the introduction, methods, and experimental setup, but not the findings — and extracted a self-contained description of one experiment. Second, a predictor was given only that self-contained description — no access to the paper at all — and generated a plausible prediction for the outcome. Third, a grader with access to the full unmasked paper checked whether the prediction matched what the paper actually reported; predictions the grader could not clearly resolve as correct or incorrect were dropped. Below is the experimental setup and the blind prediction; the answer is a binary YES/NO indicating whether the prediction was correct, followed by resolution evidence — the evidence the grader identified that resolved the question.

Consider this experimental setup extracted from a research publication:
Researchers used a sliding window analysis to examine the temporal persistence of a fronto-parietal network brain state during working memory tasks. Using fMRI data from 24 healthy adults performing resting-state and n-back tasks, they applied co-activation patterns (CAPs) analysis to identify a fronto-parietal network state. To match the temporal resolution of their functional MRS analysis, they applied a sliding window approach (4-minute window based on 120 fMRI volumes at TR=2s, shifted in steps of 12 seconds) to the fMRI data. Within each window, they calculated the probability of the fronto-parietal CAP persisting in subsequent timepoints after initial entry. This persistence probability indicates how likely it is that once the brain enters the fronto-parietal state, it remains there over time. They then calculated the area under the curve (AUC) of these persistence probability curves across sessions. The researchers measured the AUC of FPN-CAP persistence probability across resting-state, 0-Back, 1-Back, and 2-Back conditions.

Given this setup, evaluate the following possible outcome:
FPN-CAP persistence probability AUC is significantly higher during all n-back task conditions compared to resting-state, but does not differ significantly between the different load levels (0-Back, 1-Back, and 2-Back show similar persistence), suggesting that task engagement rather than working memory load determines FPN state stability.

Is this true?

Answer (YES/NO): NO